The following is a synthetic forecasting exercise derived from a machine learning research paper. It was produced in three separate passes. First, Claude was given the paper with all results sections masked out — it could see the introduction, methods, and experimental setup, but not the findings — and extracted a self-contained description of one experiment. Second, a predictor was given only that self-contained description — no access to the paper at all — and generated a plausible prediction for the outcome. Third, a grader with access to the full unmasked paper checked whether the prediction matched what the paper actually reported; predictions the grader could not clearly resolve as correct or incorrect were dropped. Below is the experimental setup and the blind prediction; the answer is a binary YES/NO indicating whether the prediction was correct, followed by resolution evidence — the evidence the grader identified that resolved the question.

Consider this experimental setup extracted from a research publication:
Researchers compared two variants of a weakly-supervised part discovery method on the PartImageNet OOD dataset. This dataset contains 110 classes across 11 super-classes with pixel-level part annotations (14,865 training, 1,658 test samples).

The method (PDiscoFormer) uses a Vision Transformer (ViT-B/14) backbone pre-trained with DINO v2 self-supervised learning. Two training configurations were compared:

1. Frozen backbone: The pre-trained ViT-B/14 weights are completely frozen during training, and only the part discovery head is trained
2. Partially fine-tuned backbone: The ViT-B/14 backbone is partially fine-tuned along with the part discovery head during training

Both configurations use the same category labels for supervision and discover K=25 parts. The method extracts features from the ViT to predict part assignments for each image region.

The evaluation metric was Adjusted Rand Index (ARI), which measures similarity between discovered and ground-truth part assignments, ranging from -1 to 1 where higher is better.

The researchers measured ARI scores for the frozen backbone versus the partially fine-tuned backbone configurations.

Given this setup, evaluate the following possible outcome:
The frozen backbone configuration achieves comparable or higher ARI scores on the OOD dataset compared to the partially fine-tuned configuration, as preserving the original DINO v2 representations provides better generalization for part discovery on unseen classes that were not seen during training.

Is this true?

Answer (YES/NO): YES